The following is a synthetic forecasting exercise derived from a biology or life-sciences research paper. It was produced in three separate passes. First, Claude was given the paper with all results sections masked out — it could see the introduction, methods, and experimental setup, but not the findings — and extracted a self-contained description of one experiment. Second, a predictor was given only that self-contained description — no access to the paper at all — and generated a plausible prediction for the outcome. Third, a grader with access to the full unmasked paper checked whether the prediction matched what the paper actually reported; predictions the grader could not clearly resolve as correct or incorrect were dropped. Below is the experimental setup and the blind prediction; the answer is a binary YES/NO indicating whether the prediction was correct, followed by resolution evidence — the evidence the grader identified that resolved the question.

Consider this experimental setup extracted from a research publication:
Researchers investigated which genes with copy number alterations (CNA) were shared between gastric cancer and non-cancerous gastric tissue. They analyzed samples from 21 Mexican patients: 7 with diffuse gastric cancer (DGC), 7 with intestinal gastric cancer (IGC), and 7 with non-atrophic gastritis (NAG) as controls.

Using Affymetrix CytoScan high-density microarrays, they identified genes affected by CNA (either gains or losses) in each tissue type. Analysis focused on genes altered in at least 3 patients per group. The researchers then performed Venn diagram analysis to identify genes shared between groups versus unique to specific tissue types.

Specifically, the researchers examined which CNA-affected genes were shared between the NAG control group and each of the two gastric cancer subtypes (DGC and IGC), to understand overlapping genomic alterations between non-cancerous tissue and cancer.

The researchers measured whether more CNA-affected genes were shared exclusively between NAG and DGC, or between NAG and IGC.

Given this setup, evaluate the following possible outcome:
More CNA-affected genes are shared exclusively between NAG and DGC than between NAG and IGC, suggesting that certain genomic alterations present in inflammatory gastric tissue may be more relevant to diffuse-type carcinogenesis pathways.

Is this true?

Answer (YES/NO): YES